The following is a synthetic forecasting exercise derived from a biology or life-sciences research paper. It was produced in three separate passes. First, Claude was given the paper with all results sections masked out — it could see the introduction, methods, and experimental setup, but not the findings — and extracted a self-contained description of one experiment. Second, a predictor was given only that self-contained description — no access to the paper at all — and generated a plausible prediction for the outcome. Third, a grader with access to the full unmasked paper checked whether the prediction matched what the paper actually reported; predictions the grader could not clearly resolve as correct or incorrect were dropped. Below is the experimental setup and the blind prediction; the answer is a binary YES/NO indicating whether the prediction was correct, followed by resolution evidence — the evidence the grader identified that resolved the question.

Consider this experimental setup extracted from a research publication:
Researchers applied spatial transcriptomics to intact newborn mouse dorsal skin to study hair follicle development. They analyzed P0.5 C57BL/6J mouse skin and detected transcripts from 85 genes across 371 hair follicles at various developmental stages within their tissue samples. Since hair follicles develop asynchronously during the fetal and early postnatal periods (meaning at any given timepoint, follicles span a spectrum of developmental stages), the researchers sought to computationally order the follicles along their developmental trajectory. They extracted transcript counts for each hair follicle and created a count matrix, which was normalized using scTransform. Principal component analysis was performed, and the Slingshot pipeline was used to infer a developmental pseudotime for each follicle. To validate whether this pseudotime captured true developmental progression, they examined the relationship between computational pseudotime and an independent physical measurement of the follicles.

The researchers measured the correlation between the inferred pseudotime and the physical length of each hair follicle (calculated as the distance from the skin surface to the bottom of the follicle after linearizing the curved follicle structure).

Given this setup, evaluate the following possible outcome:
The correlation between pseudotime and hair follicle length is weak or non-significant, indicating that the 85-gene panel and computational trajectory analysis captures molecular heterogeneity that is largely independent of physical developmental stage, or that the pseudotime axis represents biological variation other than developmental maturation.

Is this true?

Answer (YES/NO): NO